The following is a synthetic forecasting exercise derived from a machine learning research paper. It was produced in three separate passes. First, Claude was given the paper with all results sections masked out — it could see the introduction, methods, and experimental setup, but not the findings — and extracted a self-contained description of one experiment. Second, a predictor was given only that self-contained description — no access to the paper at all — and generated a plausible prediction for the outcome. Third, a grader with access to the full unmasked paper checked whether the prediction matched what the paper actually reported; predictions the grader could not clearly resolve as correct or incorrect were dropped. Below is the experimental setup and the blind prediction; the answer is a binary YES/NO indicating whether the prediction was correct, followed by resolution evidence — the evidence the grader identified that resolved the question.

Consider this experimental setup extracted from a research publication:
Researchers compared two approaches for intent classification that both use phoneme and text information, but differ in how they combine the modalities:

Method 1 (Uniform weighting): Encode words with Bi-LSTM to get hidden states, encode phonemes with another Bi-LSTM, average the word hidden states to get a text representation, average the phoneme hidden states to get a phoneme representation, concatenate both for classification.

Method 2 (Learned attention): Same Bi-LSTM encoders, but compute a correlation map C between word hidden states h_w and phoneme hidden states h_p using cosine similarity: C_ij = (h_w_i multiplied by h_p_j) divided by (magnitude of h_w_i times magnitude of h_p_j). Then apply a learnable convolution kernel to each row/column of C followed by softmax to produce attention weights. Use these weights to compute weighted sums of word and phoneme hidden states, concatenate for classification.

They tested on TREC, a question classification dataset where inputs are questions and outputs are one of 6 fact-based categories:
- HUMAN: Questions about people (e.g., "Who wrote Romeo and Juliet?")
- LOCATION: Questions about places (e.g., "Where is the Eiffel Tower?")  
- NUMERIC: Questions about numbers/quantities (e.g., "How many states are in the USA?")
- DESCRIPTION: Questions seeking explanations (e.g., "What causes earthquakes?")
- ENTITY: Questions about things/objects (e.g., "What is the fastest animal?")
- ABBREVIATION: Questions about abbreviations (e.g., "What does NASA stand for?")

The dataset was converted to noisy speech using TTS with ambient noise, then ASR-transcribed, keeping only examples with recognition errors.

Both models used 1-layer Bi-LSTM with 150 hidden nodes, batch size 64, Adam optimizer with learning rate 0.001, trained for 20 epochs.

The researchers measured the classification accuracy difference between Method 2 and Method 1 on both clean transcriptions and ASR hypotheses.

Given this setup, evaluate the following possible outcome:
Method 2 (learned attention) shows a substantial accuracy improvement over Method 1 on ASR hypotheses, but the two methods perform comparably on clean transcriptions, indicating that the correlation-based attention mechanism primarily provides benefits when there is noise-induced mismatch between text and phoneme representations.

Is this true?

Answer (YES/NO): NO